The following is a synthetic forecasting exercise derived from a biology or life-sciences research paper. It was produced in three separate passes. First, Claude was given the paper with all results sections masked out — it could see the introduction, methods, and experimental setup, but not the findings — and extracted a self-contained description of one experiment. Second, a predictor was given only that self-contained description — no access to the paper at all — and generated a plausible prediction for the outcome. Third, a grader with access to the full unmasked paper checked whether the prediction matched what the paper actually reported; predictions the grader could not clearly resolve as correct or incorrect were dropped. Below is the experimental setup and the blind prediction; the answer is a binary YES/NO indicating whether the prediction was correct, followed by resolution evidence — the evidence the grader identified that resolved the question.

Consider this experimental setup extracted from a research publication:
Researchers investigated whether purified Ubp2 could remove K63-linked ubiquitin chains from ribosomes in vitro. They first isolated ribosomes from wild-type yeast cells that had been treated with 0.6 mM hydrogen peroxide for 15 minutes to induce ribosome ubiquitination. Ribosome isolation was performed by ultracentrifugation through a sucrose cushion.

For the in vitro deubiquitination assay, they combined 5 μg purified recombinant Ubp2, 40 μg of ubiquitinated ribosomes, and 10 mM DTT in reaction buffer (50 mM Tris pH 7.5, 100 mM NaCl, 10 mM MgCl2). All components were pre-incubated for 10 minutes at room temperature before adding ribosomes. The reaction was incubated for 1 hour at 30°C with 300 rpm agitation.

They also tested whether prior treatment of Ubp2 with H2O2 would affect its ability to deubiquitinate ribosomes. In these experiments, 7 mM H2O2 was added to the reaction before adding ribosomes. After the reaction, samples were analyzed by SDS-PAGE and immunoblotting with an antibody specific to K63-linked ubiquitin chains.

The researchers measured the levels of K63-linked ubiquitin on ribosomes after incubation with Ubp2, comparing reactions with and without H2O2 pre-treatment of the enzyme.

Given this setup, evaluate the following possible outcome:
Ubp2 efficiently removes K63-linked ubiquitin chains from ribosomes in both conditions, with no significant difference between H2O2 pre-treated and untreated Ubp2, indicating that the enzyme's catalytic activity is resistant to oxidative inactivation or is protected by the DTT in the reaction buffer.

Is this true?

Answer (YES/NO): NO